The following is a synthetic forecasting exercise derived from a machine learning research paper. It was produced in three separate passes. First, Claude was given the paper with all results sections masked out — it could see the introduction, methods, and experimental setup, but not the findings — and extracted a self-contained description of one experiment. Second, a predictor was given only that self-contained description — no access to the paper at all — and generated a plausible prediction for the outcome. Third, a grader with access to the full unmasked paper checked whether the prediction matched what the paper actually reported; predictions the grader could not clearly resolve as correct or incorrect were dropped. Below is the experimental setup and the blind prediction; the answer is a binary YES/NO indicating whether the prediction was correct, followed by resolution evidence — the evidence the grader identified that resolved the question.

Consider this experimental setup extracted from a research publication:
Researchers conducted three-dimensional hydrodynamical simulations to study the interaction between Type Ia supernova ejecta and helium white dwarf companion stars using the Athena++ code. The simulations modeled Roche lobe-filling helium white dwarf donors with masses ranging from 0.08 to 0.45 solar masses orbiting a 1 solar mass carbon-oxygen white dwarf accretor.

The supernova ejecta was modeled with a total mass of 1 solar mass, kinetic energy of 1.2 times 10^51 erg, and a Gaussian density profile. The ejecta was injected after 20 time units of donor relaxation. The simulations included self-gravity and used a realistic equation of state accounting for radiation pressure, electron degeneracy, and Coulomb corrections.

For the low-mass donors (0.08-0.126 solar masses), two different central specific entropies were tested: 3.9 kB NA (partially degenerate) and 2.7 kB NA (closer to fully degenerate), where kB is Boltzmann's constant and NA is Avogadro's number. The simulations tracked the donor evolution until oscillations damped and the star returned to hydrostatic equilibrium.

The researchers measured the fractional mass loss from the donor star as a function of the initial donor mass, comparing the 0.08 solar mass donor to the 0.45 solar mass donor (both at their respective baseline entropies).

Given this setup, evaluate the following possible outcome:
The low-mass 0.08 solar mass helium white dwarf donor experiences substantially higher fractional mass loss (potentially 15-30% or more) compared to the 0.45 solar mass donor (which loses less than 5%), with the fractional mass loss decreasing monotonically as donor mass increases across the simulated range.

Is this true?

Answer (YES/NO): YES